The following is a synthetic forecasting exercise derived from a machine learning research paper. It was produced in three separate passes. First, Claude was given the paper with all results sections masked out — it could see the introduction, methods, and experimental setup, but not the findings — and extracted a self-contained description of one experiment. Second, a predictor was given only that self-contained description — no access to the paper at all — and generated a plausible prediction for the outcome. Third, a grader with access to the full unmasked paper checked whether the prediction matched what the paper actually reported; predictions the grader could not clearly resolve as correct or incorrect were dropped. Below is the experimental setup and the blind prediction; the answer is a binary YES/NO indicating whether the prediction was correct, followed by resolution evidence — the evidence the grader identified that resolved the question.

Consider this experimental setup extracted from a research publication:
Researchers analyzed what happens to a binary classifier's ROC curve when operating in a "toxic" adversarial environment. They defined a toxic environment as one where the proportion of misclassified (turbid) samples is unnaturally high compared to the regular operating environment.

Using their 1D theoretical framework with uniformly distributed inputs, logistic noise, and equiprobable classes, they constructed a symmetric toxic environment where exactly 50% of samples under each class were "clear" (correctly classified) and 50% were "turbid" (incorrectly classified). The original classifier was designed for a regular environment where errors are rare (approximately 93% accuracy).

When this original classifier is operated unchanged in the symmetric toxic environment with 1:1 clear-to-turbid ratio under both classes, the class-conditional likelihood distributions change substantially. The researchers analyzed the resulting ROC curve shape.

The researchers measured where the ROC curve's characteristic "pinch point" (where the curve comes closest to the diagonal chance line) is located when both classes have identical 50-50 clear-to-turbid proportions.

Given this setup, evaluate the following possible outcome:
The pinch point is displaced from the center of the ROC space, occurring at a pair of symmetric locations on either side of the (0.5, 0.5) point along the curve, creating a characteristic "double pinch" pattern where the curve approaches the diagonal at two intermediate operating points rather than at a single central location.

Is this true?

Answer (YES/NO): NO